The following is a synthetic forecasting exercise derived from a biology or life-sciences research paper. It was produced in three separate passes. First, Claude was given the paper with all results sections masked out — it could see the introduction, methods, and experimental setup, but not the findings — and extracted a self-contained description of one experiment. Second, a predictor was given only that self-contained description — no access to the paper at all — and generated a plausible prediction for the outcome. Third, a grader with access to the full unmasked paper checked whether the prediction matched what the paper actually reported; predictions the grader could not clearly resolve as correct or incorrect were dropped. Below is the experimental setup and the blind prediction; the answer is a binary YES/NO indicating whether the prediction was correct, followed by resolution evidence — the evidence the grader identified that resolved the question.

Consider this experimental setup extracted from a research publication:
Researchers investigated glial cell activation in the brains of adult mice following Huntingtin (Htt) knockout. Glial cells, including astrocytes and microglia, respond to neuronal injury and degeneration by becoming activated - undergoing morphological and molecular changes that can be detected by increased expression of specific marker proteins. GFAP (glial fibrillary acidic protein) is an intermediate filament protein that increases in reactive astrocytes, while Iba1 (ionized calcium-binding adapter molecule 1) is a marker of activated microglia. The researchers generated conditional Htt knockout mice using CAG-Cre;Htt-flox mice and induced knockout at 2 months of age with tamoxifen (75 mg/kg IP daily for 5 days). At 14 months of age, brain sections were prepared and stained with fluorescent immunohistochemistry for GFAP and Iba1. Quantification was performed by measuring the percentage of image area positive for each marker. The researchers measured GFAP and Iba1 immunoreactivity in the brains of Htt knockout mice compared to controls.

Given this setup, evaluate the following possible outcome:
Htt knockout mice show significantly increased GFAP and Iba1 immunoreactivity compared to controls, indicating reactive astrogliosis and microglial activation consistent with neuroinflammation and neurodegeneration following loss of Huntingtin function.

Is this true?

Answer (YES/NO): NO